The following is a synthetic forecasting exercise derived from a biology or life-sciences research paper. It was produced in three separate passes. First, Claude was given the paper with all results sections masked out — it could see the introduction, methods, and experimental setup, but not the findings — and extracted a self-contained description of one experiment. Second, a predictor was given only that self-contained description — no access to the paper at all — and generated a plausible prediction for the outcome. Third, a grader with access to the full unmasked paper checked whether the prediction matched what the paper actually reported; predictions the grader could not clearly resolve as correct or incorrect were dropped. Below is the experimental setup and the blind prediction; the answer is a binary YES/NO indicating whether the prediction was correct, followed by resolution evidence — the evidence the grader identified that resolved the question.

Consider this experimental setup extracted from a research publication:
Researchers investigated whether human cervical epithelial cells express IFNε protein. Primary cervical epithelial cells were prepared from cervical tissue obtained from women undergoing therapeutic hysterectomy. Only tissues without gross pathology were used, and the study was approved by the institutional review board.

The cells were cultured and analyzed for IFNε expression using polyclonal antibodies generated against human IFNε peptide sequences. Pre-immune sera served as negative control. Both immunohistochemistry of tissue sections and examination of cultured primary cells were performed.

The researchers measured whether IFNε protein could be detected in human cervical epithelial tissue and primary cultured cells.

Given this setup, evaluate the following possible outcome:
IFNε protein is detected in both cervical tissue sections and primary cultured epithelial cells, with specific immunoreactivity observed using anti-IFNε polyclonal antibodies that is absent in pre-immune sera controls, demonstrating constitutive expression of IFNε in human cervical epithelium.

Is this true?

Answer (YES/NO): NO